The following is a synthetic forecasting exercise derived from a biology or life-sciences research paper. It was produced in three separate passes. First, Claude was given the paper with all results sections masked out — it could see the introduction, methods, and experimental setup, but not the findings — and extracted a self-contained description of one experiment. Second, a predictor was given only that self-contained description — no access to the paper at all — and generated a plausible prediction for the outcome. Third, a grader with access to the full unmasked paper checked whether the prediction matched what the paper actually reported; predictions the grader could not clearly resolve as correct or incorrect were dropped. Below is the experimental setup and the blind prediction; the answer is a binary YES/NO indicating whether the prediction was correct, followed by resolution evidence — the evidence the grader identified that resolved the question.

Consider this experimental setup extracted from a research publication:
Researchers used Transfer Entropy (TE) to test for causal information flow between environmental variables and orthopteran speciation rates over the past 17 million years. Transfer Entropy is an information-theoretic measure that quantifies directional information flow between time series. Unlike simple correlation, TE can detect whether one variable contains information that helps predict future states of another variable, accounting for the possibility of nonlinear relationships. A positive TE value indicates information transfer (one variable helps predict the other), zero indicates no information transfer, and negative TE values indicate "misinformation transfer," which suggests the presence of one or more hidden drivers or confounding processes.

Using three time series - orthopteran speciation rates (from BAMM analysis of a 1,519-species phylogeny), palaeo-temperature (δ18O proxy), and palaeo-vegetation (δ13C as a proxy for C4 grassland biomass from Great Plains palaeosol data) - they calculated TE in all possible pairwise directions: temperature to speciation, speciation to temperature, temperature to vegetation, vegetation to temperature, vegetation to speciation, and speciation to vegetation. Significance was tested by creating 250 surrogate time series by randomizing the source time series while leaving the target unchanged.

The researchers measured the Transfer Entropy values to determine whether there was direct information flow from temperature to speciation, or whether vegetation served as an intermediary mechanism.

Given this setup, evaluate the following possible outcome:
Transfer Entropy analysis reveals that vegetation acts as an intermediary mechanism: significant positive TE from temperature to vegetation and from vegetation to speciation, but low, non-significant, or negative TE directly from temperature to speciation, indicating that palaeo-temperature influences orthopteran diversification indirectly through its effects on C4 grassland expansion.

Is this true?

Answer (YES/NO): YES